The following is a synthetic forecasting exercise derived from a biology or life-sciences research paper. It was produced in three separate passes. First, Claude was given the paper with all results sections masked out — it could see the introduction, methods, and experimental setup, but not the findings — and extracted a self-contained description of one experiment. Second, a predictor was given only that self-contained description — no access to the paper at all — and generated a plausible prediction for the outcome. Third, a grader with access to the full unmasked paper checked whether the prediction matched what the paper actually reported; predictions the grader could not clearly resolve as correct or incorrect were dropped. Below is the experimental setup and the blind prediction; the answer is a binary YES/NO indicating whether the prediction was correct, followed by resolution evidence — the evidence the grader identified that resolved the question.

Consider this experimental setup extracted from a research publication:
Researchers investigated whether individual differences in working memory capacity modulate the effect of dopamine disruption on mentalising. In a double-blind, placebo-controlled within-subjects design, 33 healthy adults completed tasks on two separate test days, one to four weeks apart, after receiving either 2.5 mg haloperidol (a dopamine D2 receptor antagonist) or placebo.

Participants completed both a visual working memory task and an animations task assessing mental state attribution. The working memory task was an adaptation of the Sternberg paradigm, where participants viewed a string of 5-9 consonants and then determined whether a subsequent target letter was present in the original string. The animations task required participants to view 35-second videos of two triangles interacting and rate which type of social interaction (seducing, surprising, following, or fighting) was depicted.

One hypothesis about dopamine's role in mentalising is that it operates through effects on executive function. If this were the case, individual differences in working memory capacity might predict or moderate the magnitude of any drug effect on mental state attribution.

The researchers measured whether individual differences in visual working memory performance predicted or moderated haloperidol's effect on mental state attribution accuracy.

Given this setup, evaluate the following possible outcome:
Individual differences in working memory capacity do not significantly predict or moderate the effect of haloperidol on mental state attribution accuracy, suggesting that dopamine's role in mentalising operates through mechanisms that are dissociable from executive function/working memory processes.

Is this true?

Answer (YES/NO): YES